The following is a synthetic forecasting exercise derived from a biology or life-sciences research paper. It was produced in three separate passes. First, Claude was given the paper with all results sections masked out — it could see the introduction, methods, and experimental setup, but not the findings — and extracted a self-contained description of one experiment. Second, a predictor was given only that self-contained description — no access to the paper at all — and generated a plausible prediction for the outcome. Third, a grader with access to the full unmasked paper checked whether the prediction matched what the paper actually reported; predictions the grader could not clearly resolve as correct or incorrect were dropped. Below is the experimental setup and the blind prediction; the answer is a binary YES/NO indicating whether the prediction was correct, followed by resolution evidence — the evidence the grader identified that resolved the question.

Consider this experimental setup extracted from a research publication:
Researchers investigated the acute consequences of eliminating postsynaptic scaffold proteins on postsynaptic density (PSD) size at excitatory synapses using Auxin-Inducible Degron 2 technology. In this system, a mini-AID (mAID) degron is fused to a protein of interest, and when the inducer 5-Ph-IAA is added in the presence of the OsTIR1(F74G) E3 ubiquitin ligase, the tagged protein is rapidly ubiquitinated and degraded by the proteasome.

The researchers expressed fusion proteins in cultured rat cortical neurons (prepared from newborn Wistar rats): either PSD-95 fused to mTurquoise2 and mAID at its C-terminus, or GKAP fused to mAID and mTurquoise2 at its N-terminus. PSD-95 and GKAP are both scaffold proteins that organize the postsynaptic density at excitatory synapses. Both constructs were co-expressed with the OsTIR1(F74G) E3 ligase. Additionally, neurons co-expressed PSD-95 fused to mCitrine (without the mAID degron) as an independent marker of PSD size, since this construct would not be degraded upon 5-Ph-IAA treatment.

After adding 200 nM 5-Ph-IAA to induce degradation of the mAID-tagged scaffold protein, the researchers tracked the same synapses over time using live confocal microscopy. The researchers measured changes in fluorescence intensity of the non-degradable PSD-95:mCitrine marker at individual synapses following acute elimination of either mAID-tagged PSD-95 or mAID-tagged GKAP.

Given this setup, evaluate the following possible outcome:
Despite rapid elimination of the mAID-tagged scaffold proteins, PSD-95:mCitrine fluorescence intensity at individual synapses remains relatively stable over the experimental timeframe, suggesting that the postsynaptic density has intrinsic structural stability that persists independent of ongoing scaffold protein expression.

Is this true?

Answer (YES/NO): NO